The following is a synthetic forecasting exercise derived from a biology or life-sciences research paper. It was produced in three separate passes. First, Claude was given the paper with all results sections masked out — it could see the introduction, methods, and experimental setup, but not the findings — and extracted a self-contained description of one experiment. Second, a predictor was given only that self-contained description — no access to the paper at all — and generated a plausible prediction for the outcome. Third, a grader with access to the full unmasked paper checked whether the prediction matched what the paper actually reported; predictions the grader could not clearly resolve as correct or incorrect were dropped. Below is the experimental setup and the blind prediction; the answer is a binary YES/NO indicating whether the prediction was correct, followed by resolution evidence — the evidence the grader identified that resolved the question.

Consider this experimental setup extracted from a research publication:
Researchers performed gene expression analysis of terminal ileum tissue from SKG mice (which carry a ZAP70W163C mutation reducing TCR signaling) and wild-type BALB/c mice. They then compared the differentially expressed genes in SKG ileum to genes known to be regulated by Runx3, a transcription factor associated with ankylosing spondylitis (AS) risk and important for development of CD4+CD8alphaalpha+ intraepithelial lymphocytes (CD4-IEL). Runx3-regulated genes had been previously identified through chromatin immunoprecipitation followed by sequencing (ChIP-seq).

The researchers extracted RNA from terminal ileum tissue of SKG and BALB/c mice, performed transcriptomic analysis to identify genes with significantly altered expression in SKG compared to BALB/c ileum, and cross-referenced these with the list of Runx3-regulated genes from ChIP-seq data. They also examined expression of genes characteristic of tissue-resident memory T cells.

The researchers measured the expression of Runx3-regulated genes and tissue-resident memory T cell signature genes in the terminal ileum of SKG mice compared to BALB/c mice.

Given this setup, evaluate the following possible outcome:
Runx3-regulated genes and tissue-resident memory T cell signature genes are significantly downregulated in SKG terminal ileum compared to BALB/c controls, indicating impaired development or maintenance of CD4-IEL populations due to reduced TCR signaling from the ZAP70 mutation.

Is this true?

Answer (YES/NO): YES